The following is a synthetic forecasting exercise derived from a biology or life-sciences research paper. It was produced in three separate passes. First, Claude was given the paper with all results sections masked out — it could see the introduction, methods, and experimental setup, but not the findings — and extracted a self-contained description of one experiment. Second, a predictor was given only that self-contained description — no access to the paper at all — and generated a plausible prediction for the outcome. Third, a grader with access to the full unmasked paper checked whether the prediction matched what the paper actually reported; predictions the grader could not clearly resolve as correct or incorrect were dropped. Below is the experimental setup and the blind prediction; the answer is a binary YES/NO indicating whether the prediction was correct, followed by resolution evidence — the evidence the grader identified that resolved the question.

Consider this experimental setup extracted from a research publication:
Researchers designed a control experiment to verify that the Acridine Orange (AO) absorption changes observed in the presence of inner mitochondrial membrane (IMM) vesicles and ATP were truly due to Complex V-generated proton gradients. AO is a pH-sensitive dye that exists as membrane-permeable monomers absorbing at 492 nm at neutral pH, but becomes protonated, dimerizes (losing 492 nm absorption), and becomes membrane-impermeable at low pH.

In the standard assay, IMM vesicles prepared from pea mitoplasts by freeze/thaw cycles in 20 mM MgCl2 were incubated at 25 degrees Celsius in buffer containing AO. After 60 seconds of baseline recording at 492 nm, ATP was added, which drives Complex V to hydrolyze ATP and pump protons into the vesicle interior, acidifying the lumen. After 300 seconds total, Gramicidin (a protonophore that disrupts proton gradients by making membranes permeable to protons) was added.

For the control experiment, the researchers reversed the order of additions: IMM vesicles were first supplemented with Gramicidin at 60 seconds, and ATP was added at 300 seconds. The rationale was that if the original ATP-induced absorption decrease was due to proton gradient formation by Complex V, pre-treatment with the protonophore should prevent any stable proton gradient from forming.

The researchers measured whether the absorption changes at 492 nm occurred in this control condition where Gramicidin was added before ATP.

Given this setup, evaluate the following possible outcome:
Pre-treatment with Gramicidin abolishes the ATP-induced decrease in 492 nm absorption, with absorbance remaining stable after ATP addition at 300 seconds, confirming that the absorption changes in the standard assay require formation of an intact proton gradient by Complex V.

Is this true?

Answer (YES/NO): YES